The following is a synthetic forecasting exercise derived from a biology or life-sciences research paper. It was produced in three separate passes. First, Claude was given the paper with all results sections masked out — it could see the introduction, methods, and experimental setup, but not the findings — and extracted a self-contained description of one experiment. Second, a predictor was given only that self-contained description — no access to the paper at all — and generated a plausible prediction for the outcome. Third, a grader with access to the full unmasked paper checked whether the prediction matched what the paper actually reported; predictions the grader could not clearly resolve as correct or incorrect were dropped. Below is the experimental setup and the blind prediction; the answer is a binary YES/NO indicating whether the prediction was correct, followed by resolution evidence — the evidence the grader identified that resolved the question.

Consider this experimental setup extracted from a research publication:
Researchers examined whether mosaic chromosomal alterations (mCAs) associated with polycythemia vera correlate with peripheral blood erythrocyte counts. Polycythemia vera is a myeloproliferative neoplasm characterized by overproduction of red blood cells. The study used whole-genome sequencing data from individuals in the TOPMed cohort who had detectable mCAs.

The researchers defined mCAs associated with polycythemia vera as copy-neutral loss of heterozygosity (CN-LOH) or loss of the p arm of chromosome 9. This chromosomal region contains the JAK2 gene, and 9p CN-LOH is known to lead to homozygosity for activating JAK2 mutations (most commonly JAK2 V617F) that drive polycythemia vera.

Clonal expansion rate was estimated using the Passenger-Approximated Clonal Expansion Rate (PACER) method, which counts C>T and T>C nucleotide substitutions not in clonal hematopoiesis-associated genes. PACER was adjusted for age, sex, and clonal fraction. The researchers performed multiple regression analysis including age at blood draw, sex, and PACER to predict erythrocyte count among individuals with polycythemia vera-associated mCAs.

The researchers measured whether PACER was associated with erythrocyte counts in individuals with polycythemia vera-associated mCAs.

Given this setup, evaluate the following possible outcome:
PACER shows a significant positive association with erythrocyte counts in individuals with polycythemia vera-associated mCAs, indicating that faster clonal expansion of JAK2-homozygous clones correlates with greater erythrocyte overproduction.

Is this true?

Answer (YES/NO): YES